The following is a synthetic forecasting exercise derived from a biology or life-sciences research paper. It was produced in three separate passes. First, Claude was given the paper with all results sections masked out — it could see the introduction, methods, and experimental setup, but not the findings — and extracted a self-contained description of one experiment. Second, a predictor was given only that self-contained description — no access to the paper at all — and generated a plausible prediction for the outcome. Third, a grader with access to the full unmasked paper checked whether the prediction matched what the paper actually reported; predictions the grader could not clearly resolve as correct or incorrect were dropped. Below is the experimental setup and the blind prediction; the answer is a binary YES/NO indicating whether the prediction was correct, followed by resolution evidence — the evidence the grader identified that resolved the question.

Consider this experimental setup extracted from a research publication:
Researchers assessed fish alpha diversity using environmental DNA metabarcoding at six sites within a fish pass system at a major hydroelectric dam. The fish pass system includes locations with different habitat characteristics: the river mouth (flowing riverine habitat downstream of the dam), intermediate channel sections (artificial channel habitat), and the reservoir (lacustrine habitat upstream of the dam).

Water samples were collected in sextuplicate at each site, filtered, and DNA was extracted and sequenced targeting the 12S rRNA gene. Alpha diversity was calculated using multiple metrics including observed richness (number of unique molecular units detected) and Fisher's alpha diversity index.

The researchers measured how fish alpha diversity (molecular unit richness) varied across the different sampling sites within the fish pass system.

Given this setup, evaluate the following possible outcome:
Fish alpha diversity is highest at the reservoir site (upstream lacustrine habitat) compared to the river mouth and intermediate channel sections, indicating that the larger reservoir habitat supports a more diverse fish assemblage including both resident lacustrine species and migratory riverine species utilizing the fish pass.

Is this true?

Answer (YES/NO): NO